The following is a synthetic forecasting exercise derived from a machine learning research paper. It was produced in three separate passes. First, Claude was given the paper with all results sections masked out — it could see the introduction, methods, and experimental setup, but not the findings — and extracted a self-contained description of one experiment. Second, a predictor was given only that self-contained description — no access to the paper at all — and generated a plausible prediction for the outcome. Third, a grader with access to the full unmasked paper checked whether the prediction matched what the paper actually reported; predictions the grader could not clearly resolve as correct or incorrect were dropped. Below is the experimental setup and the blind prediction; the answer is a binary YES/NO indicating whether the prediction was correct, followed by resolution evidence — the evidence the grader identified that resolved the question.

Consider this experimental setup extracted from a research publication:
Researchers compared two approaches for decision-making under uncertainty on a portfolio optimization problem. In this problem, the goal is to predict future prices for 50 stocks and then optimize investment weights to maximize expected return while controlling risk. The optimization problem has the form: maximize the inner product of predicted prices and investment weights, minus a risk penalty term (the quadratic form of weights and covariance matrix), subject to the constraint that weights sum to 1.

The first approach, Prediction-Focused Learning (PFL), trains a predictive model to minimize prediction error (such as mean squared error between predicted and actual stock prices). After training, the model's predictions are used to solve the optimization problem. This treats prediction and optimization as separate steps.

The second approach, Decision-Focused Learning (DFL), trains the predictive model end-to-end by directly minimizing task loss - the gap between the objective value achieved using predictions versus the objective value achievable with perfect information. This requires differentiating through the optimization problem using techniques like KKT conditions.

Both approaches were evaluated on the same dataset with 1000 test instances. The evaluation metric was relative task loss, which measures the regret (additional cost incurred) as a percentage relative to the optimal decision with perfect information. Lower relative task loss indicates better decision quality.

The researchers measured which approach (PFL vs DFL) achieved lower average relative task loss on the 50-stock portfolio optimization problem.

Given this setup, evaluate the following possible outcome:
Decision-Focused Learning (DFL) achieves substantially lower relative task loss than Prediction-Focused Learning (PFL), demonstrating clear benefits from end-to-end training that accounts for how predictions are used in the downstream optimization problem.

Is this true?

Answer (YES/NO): NO